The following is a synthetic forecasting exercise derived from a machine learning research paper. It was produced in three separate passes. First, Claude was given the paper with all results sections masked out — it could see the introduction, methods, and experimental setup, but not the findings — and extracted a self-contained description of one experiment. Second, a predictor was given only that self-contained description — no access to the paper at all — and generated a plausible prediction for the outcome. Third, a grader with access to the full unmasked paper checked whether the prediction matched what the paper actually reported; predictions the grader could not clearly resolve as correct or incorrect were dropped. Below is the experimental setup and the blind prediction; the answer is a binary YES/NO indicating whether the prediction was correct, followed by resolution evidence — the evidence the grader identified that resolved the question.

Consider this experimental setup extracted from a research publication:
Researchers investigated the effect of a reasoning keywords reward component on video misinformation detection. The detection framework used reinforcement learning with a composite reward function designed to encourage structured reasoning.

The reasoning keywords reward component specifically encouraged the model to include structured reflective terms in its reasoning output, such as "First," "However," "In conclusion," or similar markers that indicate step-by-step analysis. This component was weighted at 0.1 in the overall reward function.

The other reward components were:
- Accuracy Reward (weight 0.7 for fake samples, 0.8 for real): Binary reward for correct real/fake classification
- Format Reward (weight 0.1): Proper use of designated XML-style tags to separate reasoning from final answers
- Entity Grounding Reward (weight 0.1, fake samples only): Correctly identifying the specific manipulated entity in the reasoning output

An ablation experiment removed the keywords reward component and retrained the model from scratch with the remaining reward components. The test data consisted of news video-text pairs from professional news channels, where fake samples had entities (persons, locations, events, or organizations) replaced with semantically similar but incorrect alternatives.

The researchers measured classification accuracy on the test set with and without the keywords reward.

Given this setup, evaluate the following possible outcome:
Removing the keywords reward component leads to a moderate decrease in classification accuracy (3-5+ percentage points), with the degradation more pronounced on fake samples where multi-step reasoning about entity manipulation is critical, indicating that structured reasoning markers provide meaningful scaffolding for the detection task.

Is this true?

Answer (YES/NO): NO